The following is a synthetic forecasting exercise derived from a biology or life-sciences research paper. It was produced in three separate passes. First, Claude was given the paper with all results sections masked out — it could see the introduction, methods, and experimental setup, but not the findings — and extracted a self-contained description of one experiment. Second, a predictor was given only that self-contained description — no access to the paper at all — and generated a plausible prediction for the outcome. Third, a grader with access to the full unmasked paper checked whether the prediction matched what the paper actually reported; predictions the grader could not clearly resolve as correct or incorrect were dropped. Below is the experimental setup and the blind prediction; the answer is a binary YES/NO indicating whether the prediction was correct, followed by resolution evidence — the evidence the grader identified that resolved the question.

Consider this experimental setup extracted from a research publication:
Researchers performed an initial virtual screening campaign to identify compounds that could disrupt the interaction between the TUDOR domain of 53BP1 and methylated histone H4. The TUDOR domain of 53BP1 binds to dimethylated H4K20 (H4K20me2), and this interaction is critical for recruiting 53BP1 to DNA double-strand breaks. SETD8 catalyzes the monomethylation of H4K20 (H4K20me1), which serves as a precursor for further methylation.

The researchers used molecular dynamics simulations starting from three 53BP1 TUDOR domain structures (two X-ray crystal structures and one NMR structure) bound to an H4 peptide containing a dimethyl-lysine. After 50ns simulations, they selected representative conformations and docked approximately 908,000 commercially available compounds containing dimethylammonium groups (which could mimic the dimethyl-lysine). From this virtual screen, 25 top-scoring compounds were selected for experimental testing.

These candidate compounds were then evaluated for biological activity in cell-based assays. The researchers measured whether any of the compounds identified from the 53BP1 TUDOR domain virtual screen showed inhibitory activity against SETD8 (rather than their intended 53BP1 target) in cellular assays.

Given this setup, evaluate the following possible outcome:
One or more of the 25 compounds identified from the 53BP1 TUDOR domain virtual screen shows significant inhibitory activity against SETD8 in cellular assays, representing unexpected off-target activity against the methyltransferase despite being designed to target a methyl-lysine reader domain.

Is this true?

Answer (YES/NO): YES